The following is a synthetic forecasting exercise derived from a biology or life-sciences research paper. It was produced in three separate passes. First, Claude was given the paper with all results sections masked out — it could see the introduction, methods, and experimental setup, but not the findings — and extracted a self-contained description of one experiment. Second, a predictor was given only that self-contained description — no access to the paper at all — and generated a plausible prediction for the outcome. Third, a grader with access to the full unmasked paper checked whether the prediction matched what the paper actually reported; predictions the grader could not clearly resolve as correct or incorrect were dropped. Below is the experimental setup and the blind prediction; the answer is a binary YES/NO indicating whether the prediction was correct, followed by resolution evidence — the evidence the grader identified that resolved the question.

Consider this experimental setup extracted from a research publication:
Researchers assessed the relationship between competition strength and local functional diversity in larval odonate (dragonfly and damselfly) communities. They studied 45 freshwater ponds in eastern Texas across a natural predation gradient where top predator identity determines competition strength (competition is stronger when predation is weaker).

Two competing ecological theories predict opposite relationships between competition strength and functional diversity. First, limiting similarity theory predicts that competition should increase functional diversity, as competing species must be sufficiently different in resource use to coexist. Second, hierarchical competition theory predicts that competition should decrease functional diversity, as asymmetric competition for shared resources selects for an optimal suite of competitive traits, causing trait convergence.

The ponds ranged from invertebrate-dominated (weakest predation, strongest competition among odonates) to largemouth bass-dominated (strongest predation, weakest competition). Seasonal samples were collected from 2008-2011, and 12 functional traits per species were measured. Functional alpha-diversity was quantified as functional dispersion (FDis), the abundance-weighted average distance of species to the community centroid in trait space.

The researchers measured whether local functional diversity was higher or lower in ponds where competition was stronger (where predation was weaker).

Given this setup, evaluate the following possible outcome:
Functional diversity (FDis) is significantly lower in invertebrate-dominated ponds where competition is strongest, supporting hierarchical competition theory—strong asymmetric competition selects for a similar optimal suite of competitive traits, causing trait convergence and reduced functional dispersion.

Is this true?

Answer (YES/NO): YES